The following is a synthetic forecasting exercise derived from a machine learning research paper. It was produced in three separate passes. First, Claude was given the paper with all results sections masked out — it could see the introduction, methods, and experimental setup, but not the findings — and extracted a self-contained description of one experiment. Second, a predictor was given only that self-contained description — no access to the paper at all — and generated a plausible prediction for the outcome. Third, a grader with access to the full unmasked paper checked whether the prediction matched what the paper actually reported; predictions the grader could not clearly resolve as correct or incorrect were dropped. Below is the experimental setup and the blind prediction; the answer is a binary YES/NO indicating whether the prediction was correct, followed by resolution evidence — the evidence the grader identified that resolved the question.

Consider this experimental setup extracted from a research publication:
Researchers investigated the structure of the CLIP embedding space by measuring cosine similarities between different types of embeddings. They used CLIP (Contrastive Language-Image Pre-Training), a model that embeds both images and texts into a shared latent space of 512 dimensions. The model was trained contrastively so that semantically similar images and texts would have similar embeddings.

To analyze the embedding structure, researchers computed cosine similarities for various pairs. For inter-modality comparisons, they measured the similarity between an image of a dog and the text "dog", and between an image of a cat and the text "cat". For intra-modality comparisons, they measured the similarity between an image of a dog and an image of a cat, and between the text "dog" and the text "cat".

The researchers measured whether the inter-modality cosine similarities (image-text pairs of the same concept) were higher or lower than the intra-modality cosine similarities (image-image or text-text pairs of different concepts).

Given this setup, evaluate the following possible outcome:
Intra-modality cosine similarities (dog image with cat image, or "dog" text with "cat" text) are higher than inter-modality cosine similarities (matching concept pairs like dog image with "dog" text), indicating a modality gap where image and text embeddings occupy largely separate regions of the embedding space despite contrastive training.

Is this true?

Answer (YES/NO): YES